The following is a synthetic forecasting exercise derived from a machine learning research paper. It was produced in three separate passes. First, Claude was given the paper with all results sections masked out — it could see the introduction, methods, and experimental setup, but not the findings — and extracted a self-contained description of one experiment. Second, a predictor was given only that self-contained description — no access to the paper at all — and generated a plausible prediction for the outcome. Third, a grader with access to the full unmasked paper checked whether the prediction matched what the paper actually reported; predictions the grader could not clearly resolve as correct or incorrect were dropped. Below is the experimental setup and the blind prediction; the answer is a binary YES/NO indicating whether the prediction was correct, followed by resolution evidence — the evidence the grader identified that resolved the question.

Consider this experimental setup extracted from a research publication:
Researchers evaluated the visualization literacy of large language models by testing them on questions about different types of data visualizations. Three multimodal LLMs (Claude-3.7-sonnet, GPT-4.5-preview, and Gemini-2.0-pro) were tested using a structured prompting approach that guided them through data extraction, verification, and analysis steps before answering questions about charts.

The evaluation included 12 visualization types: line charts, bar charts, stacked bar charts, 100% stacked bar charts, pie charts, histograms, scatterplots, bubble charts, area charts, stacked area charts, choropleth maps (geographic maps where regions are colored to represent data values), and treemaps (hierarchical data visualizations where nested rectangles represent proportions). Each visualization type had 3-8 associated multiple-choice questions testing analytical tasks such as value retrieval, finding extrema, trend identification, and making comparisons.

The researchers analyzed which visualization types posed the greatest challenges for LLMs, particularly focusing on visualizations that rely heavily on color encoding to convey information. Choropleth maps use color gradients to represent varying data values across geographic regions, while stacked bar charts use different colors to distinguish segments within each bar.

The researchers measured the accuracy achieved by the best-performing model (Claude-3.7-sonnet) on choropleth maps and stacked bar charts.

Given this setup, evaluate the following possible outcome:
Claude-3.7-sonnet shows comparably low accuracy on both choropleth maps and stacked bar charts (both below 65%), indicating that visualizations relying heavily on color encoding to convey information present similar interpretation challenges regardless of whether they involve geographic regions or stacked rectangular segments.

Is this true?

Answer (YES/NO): NO